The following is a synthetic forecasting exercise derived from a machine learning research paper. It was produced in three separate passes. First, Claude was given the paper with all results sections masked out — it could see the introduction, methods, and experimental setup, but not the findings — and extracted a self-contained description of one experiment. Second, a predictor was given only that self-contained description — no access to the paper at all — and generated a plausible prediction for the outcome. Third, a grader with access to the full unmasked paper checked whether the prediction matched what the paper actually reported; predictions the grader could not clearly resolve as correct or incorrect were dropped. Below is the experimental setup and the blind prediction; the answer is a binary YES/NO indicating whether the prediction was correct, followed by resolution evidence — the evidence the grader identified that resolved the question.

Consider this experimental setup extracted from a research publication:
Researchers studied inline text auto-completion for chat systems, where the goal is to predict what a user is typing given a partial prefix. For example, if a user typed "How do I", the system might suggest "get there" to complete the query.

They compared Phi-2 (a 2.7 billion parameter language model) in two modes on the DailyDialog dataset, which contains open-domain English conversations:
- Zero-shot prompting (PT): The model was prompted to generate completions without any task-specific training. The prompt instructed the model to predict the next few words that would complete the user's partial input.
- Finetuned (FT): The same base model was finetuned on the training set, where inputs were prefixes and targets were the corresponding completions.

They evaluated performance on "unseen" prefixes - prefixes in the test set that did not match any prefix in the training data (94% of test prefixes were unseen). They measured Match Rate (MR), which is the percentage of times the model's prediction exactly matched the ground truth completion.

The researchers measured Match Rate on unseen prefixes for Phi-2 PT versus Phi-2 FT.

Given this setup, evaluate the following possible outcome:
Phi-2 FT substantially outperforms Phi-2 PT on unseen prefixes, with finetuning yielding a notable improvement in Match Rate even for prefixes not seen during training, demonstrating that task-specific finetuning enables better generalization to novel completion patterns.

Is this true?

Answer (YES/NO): NO